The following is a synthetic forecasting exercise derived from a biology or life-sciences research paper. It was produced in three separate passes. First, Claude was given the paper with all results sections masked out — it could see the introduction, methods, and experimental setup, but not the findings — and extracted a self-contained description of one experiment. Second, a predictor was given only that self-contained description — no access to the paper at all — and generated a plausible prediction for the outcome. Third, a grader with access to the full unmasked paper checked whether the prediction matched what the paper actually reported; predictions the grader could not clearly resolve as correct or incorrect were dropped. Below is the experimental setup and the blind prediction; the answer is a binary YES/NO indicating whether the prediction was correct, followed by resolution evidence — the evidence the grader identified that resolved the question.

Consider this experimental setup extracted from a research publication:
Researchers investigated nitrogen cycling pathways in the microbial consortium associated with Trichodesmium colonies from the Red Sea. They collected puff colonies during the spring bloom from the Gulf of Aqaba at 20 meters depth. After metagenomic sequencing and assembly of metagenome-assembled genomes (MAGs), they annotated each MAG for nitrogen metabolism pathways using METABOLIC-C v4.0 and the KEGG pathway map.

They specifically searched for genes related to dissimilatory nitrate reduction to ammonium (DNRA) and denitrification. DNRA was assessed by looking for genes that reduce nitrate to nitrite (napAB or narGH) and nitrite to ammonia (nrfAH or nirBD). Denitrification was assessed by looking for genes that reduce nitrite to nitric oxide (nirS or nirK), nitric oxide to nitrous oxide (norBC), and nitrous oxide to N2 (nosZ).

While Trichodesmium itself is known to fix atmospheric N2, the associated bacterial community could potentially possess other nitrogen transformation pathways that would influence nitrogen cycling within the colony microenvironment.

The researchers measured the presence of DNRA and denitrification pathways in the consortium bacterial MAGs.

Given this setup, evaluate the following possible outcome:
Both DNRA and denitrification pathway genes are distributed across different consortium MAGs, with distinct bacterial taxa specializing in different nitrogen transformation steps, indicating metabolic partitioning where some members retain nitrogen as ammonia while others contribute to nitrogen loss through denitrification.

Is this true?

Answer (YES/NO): YES